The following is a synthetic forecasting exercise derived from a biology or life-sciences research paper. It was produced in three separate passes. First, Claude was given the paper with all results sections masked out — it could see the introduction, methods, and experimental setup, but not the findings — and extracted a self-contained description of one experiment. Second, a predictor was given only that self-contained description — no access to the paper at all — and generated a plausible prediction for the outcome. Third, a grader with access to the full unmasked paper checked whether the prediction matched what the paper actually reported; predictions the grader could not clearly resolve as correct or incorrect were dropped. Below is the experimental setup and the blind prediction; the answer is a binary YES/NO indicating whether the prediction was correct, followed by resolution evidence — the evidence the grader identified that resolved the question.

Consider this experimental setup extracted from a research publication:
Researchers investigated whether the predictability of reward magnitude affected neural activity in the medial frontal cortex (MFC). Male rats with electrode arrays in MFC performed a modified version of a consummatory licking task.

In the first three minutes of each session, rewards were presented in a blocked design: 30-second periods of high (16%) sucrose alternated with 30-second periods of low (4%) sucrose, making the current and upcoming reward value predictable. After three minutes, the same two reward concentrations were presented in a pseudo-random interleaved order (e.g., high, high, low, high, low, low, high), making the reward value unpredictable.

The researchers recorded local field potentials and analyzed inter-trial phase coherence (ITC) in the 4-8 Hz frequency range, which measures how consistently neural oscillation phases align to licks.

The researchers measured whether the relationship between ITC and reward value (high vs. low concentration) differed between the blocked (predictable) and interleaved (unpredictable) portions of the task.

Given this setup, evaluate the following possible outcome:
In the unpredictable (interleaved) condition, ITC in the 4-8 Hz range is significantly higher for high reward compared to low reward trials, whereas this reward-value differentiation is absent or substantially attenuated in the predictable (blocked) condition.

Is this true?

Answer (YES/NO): NO